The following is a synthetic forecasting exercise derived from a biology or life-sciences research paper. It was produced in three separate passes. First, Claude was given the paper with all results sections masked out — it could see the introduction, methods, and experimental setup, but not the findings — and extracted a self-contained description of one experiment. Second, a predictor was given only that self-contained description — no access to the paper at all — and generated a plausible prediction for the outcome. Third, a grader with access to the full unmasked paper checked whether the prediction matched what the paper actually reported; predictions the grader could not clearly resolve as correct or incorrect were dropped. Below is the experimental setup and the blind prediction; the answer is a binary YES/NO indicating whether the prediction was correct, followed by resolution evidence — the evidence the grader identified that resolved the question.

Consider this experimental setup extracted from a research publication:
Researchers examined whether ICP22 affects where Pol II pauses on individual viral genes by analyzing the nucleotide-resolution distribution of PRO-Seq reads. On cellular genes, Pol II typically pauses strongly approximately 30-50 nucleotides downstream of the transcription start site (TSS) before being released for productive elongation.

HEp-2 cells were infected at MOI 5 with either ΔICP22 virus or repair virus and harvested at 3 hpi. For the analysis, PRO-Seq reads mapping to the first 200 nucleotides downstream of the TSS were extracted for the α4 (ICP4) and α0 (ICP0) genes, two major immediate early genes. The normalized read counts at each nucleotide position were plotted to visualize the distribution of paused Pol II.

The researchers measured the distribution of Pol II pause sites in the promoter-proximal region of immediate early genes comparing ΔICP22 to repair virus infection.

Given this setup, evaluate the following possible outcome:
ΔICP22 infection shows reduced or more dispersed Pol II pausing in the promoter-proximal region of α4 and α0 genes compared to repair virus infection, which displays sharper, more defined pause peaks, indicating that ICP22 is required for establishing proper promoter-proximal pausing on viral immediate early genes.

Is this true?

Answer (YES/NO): YES